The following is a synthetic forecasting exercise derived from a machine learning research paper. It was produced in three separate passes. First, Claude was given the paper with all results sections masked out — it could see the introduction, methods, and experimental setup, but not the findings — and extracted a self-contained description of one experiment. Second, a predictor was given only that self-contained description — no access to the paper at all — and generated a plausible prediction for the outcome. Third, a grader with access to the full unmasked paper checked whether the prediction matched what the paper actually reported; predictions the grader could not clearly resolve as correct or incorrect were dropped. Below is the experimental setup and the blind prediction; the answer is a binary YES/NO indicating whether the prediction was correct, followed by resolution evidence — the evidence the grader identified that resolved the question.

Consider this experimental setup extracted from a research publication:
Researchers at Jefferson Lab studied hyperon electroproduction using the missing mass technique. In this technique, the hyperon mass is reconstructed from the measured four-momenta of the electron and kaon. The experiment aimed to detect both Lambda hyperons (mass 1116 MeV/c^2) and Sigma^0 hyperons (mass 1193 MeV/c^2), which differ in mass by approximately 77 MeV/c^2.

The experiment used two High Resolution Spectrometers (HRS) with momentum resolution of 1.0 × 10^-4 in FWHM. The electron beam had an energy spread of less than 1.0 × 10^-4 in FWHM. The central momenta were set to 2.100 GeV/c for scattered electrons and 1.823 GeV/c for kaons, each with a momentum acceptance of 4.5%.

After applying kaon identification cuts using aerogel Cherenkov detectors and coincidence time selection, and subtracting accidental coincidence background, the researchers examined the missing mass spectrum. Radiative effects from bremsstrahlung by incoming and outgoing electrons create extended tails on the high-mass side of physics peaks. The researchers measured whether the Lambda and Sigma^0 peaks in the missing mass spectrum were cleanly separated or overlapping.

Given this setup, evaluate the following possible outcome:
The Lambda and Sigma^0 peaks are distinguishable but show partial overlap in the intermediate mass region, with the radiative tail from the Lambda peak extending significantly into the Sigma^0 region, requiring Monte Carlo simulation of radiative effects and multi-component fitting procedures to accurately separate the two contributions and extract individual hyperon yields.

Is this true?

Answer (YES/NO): YES